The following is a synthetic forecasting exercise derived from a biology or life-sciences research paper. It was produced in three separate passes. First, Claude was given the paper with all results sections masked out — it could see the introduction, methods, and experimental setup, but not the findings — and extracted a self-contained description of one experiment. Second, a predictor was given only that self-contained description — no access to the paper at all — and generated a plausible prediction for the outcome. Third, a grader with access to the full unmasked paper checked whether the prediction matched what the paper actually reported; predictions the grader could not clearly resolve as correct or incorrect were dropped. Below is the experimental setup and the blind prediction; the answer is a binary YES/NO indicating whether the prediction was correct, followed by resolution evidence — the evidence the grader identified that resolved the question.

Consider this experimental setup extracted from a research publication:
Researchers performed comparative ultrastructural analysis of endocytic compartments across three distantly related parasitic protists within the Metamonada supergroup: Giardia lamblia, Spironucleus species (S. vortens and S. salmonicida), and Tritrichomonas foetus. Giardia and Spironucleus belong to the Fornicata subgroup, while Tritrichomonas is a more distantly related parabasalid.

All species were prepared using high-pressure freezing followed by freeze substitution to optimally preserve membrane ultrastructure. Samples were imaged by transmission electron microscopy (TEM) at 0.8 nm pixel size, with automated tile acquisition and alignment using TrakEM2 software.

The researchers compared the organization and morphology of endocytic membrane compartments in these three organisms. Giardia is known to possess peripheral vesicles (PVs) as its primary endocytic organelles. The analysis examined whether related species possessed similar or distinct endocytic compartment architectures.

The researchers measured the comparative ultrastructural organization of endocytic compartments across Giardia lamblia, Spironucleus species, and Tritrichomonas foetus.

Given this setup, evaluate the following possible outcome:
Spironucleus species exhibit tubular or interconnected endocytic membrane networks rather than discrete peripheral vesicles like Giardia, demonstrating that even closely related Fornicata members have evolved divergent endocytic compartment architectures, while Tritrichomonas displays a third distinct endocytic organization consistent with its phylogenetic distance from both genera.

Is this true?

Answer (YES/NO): NO